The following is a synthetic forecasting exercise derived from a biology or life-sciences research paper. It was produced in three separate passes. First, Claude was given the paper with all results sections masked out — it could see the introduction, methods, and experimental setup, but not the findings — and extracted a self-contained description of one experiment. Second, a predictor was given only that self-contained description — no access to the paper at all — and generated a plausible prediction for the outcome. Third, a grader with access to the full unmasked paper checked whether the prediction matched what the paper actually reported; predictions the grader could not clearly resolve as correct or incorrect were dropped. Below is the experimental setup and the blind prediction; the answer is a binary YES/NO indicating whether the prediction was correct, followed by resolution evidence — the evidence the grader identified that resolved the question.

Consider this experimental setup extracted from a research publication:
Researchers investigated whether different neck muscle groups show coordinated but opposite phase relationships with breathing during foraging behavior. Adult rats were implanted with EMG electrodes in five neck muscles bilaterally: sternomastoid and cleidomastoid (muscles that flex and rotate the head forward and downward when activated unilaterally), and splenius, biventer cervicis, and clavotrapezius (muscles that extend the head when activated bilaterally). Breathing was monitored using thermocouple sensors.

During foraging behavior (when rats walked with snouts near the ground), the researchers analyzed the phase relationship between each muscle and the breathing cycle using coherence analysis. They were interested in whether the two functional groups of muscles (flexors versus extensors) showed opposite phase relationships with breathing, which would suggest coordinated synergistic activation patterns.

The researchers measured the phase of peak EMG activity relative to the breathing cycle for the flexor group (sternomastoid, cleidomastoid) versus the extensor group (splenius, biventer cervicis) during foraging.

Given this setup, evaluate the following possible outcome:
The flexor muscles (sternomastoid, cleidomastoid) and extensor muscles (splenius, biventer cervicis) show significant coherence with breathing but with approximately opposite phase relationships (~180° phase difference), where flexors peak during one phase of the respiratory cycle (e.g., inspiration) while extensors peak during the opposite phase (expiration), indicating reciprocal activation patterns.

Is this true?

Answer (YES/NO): NO